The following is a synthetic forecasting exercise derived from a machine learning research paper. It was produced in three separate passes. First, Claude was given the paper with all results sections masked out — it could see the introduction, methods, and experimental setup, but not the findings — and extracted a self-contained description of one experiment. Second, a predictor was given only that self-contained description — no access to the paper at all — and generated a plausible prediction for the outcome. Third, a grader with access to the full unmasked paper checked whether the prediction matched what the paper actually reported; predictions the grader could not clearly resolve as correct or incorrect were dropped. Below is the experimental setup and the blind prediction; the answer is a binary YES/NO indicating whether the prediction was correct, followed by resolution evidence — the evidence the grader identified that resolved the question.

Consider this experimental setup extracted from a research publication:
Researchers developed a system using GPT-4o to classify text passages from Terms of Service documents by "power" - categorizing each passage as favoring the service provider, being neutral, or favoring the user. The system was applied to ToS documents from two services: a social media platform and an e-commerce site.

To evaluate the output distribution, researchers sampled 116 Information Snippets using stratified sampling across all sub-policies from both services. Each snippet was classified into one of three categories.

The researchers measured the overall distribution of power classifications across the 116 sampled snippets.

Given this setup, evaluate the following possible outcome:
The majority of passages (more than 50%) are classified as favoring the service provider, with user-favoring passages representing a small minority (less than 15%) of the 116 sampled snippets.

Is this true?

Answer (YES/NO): NO